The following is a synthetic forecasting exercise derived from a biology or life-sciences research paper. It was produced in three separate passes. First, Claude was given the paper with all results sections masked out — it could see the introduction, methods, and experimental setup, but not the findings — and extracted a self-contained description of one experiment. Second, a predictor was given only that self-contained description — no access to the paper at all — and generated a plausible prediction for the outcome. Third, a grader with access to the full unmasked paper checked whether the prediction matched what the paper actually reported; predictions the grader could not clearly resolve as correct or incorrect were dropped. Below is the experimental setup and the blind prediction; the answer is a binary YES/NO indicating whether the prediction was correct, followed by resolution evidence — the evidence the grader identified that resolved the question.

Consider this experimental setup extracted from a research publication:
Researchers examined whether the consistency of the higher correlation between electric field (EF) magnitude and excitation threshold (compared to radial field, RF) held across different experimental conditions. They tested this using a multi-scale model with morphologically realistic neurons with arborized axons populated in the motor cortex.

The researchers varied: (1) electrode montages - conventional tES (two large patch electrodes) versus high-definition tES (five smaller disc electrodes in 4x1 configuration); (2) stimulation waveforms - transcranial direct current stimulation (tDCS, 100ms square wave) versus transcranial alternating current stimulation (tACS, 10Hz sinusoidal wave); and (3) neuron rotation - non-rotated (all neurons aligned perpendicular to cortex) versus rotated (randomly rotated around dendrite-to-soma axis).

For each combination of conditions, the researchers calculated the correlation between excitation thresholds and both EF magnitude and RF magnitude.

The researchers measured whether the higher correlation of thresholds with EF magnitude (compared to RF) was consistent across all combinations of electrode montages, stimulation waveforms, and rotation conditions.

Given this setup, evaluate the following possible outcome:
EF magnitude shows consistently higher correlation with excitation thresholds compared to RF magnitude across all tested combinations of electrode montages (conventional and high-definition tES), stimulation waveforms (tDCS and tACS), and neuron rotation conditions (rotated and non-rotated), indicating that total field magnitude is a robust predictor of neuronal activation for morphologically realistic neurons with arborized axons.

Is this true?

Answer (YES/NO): YES